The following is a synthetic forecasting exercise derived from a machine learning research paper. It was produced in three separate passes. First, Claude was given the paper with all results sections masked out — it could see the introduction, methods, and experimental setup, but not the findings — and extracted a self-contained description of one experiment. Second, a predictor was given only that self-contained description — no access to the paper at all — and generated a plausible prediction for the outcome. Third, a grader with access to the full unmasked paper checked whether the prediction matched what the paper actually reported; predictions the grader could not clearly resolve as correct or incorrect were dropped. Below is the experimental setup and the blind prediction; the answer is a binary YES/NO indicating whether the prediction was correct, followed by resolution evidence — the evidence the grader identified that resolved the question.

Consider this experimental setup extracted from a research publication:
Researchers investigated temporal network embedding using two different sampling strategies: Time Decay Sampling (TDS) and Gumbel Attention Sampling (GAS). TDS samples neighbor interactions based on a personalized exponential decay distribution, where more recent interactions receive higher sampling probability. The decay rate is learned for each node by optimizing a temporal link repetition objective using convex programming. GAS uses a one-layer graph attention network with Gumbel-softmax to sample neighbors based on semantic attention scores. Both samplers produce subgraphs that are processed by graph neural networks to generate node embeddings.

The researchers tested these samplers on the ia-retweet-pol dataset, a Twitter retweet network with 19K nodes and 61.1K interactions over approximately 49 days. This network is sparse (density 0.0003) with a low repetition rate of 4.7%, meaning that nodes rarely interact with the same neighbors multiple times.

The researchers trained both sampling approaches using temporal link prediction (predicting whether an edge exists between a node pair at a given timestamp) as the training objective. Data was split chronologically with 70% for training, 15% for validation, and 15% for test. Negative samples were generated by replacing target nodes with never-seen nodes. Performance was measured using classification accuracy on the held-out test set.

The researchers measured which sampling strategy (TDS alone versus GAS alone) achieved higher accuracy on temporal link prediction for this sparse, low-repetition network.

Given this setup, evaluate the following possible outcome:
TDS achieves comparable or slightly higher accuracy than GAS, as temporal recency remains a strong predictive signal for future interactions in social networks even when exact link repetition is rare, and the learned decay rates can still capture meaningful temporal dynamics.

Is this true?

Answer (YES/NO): YES